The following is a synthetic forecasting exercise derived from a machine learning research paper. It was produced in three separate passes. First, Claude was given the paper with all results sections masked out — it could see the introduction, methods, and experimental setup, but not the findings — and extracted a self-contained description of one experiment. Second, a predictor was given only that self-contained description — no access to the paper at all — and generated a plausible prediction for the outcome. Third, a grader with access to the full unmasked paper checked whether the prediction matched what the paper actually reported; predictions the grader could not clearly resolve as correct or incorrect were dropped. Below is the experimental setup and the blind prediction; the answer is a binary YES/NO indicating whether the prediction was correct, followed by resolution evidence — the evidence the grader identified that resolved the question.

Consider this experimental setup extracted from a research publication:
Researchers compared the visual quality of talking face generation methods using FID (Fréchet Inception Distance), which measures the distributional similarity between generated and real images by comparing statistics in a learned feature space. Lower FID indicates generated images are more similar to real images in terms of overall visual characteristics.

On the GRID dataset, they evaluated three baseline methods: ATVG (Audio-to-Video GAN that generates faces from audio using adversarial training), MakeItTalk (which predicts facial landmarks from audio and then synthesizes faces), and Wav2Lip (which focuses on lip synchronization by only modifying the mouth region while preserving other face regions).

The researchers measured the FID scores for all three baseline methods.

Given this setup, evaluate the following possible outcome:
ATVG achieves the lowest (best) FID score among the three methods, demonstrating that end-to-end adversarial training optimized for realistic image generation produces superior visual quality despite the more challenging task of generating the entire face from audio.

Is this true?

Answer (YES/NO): NO